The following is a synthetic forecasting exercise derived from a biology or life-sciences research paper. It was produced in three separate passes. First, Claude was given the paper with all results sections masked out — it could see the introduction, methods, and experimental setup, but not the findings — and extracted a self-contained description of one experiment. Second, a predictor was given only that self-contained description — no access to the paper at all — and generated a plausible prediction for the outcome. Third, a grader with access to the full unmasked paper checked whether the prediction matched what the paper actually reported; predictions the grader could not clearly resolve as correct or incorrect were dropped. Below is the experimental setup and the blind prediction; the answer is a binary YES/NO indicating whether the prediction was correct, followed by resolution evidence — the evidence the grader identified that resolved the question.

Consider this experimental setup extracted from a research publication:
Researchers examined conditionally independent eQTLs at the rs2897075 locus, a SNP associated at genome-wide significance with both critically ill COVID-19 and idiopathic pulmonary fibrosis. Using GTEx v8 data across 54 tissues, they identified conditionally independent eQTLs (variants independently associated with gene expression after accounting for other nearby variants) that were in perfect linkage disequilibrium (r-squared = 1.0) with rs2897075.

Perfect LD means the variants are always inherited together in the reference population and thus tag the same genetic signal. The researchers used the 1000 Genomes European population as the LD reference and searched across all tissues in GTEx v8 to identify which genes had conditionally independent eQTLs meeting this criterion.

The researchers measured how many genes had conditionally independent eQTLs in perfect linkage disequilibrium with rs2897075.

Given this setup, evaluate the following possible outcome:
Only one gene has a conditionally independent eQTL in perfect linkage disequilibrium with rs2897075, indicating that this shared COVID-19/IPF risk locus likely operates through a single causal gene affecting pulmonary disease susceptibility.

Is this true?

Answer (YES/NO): NO